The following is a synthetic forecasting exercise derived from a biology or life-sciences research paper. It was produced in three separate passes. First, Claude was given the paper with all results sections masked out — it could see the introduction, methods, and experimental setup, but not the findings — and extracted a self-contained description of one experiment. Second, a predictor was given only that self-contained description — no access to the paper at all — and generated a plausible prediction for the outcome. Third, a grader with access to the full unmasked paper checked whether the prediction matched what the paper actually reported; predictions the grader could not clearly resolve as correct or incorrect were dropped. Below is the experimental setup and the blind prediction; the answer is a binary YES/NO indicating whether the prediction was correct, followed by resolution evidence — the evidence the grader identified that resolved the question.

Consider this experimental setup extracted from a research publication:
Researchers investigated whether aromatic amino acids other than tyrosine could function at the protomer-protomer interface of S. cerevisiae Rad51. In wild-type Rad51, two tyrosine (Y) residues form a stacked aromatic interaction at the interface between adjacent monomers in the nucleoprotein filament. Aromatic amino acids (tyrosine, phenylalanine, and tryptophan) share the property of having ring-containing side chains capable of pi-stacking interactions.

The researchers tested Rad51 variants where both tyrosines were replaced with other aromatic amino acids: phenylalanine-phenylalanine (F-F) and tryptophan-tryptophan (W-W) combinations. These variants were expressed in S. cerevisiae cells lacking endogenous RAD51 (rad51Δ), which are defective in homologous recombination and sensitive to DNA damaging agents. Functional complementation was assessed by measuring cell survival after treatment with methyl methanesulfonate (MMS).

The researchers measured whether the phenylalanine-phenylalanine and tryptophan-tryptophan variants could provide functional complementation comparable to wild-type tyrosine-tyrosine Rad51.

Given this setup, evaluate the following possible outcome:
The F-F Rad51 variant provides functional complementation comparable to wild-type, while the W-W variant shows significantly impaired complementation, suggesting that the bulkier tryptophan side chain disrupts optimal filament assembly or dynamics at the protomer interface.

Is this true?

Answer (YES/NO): NO